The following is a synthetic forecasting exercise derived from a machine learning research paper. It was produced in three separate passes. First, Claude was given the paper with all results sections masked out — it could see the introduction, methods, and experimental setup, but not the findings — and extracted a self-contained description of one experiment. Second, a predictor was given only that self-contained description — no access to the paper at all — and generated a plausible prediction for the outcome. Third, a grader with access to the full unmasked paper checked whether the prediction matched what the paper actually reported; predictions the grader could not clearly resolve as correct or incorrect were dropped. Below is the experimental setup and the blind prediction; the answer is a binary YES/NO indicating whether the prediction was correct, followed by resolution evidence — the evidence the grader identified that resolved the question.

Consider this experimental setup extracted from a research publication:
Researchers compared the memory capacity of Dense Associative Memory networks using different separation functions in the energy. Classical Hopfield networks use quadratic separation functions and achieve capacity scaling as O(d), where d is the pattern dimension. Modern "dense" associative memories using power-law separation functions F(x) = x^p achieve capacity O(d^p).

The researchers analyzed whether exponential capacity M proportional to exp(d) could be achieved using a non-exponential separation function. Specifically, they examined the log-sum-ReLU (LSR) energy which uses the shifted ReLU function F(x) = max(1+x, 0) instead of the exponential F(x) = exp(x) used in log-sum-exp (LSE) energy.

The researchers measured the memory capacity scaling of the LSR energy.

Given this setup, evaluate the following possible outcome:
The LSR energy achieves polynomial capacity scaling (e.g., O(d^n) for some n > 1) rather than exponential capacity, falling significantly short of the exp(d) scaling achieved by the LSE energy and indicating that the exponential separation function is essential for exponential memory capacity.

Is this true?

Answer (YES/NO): NO